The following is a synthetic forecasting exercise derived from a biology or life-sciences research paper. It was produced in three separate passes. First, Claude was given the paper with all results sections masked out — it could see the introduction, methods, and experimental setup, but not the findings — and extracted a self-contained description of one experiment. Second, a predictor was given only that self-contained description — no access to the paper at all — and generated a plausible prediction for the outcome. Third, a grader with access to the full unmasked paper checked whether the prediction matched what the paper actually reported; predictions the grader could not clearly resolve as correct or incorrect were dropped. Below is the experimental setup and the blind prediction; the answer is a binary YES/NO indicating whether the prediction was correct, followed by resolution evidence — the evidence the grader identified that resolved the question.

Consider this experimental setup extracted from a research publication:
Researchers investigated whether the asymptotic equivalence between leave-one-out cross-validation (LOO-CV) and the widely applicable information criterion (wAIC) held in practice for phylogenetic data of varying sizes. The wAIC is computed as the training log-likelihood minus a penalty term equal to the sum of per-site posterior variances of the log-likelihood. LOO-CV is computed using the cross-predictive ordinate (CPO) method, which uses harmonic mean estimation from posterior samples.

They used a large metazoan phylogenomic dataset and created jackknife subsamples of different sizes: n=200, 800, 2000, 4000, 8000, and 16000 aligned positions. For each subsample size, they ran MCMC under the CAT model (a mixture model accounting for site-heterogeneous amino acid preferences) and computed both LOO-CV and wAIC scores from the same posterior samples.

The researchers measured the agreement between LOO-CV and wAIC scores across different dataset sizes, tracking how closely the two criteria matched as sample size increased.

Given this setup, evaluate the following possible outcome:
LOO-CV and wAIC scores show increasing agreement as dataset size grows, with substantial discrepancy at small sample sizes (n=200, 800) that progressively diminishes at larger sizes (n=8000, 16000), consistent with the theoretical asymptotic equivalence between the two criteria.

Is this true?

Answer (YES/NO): YES